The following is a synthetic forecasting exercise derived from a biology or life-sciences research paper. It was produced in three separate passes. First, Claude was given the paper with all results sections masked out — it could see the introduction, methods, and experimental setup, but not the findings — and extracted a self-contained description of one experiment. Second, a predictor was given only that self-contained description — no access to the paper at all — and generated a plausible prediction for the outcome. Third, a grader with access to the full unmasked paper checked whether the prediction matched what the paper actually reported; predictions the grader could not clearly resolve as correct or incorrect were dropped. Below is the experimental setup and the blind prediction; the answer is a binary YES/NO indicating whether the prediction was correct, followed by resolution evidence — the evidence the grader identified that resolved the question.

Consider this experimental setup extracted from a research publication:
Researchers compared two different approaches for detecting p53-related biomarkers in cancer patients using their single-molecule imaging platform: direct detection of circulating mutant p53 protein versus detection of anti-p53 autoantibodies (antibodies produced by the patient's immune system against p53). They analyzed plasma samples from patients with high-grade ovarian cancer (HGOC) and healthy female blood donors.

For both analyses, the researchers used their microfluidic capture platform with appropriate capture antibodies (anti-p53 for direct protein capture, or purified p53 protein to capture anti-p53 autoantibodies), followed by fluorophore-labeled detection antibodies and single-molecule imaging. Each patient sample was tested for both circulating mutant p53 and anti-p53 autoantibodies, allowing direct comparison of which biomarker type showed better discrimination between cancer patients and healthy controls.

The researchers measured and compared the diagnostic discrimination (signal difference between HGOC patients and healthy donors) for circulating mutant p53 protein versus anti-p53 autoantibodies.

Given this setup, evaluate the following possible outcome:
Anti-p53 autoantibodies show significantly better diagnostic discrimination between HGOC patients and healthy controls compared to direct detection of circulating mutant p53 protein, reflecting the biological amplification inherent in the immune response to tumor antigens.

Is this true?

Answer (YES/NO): NO